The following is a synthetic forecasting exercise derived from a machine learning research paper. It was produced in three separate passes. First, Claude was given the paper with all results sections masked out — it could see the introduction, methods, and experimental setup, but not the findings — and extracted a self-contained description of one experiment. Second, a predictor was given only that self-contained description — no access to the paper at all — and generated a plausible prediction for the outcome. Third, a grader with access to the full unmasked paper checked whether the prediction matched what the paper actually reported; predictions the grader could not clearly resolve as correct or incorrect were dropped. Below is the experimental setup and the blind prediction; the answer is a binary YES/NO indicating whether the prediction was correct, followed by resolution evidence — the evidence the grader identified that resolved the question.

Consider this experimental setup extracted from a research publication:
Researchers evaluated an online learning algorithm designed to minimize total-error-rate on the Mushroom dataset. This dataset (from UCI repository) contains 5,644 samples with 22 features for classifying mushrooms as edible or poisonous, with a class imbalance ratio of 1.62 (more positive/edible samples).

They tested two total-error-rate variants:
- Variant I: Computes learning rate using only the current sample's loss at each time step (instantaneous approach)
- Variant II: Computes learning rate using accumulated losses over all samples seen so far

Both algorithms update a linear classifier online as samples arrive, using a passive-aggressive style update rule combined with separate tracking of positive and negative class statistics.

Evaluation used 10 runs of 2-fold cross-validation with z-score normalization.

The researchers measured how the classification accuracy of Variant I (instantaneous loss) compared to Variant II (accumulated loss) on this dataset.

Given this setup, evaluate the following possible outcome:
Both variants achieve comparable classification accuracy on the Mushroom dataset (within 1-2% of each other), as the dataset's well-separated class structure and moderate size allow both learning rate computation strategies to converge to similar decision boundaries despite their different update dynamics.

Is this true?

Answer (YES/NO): NO